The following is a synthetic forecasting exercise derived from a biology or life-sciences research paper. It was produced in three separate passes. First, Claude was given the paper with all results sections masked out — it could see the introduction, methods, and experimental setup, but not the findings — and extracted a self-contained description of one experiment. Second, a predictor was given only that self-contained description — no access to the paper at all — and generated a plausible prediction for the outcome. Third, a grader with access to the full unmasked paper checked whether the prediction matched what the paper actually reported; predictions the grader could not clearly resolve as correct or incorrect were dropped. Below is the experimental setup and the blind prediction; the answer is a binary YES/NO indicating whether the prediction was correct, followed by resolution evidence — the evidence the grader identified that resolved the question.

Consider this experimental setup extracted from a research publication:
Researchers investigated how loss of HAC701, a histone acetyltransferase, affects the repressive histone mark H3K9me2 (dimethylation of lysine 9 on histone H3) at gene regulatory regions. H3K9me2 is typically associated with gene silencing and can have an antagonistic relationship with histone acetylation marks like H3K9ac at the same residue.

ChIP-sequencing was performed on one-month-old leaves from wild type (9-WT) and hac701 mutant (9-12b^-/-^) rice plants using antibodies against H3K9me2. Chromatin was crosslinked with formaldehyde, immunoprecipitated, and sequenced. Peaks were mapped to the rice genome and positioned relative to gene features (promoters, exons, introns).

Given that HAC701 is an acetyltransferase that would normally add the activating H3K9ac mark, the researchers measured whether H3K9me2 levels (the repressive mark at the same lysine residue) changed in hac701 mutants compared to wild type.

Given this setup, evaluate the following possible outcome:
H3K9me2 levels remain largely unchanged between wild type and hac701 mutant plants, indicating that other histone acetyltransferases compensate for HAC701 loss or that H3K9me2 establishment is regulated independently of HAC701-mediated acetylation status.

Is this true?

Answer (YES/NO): NO